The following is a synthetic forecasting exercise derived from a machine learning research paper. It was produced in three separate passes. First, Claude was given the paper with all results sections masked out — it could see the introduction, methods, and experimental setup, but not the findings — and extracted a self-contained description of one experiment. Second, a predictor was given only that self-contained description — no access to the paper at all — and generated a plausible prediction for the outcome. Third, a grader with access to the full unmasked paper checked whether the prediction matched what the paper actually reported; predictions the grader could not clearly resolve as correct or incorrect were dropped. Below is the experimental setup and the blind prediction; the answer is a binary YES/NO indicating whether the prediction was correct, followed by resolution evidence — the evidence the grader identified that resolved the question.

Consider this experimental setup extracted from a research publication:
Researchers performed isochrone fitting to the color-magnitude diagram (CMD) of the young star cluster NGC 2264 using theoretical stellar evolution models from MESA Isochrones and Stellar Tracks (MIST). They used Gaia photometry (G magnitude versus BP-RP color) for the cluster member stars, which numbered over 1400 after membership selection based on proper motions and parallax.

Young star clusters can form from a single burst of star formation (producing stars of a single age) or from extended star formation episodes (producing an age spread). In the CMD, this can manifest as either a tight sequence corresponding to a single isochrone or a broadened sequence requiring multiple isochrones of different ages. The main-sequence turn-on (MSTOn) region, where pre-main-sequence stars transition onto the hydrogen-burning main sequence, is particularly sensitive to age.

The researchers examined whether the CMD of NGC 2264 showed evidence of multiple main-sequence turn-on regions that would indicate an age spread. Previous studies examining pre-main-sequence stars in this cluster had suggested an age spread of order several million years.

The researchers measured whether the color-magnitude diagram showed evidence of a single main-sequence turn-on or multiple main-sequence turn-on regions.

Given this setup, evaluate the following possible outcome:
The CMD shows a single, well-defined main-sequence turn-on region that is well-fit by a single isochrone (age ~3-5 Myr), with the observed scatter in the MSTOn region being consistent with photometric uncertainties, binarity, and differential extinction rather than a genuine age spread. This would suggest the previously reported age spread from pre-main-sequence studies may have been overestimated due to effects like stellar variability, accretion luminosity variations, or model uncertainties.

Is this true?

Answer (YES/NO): NO